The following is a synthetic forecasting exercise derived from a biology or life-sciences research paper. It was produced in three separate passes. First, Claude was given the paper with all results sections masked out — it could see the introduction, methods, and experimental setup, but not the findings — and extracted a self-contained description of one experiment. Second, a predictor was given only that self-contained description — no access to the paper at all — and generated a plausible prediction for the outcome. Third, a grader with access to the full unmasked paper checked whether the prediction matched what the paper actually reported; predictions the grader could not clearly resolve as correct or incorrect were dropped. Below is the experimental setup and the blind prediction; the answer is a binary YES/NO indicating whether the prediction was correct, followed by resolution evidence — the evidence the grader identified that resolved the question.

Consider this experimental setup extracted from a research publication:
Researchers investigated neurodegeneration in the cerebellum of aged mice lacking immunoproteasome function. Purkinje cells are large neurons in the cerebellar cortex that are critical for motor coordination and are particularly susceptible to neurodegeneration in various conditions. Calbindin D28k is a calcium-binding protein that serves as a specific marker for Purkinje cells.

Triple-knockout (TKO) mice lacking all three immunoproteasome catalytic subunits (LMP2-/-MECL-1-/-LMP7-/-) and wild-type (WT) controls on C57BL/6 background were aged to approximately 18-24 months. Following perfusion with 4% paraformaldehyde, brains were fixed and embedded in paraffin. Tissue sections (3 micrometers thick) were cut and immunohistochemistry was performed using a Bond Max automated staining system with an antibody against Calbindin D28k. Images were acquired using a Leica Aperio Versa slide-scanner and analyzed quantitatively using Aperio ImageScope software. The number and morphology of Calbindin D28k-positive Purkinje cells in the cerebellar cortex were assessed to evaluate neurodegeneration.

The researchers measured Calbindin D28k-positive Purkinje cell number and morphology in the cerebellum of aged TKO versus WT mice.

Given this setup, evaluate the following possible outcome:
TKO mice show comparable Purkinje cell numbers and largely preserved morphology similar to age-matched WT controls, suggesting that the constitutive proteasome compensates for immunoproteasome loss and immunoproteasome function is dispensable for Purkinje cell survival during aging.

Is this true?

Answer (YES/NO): NO